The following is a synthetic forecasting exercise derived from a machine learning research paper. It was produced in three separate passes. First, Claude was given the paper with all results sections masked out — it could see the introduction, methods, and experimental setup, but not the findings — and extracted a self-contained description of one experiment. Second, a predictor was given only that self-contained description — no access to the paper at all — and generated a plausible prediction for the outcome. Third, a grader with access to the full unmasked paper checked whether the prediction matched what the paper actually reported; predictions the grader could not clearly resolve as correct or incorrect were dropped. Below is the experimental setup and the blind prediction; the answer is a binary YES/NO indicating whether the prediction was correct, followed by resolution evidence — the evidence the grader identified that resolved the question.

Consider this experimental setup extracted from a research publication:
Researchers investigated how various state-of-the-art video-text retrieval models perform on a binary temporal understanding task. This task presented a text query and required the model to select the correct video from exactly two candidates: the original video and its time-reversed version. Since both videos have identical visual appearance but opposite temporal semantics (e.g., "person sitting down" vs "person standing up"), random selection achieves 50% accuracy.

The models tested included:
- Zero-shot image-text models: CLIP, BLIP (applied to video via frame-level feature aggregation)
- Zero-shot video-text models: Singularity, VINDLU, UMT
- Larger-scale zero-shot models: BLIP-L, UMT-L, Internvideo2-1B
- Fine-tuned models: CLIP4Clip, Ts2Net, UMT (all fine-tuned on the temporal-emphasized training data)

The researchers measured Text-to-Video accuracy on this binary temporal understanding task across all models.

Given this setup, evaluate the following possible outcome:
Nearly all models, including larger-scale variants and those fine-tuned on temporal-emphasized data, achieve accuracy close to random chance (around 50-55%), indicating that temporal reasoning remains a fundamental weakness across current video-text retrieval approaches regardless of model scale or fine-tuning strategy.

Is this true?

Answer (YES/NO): YES